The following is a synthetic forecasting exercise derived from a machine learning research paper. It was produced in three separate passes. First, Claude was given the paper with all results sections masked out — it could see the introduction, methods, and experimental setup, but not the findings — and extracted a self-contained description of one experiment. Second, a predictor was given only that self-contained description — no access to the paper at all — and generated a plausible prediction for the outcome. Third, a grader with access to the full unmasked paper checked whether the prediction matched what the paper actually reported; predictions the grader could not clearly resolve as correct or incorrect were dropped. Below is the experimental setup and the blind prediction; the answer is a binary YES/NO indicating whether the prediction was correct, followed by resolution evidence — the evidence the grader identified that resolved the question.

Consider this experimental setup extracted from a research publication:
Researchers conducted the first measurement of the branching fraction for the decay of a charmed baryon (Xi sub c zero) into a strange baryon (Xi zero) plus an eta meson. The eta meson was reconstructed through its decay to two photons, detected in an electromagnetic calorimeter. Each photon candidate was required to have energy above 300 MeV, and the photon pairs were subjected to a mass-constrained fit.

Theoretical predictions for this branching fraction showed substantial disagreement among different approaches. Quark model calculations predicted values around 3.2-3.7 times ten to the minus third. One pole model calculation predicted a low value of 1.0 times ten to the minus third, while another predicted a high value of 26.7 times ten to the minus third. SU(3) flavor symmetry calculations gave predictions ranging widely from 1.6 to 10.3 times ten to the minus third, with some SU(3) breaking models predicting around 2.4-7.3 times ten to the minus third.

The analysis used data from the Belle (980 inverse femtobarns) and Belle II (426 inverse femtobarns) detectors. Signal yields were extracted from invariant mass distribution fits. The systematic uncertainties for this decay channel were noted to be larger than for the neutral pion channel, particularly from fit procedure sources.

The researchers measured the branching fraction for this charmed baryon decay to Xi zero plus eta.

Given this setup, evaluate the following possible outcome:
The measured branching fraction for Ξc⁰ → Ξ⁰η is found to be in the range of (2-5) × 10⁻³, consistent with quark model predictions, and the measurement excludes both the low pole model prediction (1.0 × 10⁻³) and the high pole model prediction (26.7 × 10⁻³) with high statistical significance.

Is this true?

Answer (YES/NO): NO